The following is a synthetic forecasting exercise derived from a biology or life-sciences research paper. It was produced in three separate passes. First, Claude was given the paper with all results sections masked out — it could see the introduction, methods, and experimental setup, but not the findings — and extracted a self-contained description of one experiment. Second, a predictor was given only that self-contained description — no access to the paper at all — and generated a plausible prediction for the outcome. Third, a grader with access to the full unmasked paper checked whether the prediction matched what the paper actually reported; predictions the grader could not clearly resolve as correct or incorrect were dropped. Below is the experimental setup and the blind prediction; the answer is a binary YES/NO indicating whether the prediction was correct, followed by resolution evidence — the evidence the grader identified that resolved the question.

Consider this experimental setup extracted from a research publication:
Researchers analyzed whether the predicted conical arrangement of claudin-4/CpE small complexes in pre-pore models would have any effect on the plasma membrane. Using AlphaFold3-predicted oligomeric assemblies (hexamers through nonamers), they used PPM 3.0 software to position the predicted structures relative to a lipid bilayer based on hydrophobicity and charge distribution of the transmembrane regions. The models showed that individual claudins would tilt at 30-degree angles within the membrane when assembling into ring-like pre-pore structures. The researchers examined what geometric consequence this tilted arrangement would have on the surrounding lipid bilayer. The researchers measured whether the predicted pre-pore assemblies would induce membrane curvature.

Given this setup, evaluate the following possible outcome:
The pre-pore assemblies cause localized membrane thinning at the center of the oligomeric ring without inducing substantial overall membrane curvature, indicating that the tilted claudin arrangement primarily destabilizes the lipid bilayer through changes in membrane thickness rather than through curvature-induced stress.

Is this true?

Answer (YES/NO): NO